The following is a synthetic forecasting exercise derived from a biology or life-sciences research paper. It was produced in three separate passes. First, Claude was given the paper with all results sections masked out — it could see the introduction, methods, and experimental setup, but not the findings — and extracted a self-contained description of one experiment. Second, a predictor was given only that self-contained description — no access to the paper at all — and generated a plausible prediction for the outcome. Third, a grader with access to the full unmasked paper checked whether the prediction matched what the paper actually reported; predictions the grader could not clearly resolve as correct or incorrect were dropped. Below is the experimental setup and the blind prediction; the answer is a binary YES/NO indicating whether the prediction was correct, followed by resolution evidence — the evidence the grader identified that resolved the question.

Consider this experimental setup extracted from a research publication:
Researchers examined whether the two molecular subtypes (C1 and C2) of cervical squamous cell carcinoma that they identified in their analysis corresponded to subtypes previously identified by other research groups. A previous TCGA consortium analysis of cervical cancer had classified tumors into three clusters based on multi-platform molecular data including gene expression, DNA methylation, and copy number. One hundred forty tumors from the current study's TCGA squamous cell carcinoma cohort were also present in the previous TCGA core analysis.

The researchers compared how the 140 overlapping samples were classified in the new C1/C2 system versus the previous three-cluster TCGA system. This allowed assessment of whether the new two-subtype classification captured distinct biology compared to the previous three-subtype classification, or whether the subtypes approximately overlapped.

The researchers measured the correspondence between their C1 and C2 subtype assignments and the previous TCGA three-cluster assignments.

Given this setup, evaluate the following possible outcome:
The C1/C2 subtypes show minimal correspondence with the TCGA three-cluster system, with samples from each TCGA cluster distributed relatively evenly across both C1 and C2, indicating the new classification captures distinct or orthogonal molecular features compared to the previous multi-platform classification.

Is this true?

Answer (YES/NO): NO